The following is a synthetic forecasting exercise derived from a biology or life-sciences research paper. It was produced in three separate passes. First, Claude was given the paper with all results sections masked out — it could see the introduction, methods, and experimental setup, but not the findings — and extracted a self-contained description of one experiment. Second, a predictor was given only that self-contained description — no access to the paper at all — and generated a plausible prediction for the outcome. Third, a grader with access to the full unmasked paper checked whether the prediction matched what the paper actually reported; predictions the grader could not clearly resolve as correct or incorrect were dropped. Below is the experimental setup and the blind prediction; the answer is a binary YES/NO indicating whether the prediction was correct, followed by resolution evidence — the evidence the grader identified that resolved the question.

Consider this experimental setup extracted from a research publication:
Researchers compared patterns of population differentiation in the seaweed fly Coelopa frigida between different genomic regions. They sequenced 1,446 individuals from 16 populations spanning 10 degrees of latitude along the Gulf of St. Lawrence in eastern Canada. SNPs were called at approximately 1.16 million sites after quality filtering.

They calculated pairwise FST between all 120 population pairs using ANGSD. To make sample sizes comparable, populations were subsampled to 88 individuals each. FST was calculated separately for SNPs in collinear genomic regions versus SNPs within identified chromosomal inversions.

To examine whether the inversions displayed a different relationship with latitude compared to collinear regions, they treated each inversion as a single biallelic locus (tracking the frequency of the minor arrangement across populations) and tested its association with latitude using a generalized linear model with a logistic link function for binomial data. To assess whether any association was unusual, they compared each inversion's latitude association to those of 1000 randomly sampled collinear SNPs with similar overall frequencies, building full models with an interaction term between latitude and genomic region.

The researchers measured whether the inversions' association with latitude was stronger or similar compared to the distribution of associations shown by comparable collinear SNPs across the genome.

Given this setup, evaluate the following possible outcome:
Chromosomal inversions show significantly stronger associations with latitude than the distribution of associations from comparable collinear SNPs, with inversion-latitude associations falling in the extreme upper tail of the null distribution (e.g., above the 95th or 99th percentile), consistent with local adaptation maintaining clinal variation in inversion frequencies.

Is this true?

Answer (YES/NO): YES